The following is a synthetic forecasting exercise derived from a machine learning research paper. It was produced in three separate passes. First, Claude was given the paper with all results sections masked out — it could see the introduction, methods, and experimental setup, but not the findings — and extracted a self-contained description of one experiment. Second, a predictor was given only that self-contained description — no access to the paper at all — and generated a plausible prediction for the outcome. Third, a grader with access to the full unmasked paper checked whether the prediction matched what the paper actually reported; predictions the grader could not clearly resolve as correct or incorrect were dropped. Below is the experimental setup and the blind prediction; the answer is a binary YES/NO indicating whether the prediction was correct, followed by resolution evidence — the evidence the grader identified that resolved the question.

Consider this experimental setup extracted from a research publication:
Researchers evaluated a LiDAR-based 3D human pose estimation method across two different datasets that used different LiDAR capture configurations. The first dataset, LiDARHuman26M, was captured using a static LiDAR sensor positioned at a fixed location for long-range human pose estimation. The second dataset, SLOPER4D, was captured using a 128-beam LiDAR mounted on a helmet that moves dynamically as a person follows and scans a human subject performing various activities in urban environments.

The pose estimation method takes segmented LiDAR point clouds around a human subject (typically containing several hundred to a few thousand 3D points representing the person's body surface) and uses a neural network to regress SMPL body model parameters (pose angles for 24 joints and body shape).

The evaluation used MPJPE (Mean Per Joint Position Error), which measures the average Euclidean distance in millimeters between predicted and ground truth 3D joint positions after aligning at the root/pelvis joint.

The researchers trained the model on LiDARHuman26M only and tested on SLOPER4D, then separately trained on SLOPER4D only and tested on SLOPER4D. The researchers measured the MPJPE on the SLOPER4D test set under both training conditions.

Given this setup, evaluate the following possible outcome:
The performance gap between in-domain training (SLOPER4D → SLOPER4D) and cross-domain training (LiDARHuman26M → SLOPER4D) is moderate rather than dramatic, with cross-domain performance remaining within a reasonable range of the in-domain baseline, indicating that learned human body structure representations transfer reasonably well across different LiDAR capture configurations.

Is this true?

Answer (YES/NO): NO